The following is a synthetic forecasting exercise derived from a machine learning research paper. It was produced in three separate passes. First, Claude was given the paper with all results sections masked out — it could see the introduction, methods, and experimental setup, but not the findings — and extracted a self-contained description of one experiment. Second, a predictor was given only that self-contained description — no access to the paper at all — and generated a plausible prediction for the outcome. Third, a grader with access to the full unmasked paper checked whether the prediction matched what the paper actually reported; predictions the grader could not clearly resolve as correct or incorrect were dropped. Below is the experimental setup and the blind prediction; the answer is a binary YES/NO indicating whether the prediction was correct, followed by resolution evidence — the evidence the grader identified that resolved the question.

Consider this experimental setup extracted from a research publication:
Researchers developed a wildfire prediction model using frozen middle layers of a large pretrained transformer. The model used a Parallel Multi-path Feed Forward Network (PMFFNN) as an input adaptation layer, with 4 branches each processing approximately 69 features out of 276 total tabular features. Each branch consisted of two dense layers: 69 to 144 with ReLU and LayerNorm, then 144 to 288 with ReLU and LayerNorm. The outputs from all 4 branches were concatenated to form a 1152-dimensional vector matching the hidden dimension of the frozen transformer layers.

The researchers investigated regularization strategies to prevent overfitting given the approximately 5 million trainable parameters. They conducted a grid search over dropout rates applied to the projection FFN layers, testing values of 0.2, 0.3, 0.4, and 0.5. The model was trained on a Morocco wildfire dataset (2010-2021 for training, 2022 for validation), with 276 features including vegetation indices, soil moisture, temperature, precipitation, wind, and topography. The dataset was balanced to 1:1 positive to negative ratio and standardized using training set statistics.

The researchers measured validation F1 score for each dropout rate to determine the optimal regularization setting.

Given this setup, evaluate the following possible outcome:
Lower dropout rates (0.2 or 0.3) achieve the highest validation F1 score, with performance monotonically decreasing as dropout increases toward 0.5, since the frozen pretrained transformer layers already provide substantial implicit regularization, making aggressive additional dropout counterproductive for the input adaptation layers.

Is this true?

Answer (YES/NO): NO